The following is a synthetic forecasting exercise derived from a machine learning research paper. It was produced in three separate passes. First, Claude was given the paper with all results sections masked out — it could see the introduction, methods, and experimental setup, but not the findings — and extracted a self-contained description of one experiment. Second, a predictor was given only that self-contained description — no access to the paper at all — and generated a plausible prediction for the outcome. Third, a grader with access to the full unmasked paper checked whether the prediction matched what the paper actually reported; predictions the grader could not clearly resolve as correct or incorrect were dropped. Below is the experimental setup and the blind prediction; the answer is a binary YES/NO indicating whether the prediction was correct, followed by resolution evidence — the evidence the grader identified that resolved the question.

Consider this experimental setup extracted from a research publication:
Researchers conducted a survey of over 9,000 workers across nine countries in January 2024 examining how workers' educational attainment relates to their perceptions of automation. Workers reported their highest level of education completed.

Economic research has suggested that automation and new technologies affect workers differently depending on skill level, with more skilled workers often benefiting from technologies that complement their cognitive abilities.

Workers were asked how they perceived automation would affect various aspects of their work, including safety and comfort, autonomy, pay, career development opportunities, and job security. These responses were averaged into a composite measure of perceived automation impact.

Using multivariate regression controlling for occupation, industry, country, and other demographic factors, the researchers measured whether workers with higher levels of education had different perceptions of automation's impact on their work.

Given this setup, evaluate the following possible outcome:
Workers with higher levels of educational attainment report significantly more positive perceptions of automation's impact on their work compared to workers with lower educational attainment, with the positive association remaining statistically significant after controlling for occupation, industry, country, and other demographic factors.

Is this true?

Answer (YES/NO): NO